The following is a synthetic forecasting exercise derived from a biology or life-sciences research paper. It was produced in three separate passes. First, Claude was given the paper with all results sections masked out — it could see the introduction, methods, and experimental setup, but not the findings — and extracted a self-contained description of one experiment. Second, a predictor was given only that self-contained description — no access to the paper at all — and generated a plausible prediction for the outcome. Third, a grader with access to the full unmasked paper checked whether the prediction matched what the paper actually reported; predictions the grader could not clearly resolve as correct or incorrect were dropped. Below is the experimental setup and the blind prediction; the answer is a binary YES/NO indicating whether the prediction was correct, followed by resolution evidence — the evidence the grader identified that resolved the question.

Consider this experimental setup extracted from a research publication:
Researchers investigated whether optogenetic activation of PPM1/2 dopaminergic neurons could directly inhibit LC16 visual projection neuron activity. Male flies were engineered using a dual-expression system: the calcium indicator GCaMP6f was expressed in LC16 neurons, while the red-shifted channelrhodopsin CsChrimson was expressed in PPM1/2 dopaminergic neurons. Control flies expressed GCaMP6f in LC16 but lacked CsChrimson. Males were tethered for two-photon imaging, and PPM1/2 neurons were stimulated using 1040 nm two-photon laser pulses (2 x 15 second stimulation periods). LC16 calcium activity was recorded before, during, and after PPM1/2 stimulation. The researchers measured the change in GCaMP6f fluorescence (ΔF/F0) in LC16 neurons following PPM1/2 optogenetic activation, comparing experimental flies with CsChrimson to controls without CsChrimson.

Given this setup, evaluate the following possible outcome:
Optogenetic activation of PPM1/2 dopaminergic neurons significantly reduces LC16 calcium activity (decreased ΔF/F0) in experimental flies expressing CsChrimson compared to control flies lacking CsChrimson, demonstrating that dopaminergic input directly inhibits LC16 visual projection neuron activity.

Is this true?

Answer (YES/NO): YES